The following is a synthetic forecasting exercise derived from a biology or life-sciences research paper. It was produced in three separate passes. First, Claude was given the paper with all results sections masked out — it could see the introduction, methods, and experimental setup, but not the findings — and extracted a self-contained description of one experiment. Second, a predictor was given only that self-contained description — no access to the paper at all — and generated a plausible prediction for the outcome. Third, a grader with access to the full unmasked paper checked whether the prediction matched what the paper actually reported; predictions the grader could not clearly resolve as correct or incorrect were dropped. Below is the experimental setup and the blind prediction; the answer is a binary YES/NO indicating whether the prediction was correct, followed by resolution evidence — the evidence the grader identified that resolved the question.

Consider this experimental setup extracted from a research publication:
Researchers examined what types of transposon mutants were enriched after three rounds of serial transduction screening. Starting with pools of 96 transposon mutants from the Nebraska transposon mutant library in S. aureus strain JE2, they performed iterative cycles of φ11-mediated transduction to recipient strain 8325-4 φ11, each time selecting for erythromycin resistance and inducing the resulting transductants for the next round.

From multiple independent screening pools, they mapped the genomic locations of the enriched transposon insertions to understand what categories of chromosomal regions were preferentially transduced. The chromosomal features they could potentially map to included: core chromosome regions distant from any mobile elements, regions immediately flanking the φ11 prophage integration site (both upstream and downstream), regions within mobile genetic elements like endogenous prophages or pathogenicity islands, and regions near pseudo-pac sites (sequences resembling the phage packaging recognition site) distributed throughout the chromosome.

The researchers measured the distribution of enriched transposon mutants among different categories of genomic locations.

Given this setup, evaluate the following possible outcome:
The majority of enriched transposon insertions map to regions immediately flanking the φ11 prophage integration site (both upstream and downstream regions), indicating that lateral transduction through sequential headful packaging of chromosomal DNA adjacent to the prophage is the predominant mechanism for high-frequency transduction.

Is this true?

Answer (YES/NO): NO